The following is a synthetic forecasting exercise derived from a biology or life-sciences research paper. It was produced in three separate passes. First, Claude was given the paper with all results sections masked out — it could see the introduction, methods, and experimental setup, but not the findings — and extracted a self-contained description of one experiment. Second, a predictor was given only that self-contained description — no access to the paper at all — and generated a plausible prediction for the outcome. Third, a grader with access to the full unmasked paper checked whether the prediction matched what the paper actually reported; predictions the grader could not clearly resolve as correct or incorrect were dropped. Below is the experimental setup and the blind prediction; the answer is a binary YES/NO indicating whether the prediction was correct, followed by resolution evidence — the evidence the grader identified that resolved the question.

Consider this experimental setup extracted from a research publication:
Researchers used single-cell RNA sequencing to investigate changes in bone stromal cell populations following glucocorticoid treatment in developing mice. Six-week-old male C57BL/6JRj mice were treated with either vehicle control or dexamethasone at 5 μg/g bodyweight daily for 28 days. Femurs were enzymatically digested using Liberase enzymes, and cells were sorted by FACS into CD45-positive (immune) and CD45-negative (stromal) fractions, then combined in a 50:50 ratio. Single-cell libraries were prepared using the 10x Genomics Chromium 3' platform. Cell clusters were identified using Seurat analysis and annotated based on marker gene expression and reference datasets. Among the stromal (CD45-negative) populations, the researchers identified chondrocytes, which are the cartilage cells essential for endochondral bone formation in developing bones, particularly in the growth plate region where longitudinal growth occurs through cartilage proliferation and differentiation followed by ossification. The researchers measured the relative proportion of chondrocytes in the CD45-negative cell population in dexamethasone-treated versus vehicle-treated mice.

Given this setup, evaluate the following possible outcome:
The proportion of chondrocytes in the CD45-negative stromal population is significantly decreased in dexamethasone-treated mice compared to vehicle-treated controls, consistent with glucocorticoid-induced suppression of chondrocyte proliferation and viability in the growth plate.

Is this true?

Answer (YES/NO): YES